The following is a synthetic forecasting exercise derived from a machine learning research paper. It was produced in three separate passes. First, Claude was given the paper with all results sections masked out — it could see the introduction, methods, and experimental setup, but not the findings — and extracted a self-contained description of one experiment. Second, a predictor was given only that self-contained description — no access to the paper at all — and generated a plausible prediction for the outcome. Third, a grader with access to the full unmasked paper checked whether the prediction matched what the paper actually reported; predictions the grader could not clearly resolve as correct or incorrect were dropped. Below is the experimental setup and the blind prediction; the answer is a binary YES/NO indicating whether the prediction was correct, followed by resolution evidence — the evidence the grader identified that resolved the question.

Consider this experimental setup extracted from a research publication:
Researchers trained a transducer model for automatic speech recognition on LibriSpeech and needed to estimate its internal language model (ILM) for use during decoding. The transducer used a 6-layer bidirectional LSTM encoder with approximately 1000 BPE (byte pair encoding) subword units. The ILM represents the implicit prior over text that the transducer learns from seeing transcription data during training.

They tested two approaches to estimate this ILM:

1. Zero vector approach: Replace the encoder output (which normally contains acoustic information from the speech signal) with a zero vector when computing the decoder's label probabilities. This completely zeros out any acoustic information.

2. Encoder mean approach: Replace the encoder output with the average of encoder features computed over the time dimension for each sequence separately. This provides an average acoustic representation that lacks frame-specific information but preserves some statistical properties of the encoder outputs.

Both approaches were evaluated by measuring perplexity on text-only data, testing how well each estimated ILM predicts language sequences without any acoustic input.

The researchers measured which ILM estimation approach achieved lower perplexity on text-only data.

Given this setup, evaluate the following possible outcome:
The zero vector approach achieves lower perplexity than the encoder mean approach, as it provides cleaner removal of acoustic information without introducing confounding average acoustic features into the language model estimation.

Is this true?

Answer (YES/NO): NO